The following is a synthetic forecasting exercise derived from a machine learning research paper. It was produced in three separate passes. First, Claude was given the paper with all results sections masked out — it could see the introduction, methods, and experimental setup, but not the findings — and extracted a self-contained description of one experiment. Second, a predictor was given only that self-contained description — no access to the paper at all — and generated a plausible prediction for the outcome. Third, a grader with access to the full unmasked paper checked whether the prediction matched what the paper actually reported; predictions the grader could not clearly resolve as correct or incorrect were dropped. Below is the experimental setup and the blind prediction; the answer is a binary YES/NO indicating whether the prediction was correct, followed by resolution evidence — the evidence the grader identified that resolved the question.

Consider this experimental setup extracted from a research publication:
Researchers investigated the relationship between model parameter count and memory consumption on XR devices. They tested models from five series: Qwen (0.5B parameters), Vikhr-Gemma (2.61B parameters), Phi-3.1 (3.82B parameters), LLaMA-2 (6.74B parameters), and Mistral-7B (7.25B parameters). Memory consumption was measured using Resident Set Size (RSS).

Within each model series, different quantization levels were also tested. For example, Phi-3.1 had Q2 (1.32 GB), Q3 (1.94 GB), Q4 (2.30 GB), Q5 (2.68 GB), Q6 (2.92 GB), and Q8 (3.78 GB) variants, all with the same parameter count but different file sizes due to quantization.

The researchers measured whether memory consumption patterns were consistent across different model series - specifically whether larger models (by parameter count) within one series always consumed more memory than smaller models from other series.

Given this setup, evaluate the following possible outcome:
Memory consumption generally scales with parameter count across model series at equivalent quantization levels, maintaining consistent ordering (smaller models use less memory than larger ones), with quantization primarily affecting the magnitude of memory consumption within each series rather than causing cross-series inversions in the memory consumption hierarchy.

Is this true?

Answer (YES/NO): NO